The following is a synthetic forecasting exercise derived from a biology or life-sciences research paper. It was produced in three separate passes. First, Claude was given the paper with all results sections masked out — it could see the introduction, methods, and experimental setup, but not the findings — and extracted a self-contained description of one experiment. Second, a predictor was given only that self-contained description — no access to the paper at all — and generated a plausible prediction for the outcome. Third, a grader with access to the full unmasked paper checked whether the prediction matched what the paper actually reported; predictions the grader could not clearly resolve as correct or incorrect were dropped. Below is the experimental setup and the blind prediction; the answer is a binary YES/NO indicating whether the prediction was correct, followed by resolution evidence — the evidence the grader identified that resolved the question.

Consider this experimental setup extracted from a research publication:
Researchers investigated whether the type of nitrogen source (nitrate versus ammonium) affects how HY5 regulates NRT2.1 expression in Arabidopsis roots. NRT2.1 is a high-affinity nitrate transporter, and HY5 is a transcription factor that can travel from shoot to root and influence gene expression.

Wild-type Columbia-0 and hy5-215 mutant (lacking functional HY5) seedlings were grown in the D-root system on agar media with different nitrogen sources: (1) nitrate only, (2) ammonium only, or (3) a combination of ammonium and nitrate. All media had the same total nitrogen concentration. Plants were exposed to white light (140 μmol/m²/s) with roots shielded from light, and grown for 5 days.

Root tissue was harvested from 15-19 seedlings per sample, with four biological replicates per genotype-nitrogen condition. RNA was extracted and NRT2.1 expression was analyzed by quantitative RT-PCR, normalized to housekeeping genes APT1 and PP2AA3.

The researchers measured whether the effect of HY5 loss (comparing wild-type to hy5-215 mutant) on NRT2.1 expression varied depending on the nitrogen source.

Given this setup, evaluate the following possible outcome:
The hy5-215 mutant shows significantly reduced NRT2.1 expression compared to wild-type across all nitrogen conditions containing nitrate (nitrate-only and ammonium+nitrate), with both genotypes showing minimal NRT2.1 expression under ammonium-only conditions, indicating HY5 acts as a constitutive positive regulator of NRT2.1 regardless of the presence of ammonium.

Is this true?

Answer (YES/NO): NO